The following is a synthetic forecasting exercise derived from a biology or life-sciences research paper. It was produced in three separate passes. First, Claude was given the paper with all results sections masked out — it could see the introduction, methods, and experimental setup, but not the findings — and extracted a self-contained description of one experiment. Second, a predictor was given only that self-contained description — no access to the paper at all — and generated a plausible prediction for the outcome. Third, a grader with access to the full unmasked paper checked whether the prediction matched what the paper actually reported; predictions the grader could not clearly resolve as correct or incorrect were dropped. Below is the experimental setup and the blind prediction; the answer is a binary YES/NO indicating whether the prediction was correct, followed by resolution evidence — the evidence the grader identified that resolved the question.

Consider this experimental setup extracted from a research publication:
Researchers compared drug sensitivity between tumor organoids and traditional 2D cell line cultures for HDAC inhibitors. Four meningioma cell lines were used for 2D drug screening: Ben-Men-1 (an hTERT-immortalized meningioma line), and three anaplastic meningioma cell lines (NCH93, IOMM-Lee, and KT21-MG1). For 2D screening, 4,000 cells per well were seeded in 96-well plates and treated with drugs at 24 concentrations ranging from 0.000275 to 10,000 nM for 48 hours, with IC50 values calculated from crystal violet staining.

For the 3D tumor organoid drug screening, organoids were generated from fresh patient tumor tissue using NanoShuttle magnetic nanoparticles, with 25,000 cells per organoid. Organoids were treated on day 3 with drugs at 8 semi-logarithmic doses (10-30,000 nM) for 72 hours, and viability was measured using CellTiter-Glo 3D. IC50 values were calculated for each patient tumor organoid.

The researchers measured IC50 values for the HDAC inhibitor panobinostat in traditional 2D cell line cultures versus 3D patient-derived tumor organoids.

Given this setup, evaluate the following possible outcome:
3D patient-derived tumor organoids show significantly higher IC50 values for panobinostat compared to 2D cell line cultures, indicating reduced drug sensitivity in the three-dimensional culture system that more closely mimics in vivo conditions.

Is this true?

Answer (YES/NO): NO